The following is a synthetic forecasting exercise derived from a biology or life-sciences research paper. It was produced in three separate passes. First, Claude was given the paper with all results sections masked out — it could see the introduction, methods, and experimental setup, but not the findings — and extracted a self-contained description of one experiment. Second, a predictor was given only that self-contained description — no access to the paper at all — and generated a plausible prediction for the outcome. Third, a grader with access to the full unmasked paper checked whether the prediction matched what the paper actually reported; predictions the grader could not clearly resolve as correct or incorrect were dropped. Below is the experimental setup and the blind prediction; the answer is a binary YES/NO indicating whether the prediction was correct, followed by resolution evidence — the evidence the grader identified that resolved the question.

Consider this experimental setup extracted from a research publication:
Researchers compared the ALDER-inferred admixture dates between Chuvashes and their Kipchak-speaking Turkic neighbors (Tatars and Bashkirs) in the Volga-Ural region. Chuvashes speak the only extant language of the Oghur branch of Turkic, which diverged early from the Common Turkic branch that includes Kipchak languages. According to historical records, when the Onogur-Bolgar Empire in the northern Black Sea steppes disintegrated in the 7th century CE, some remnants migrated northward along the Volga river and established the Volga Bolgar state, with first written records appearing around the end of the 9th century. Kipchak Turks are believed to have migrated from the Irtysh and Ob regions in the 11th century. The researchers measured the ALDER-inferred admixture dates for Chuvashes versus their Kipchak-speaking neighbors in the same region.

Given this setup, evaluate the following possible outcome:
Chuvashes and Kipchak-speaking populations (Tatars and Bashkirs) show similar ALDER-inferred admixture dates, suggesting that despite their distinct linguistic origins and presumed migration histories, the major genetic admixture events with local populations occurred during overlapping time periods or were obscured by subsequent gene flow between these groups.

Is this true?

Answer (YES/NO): NO